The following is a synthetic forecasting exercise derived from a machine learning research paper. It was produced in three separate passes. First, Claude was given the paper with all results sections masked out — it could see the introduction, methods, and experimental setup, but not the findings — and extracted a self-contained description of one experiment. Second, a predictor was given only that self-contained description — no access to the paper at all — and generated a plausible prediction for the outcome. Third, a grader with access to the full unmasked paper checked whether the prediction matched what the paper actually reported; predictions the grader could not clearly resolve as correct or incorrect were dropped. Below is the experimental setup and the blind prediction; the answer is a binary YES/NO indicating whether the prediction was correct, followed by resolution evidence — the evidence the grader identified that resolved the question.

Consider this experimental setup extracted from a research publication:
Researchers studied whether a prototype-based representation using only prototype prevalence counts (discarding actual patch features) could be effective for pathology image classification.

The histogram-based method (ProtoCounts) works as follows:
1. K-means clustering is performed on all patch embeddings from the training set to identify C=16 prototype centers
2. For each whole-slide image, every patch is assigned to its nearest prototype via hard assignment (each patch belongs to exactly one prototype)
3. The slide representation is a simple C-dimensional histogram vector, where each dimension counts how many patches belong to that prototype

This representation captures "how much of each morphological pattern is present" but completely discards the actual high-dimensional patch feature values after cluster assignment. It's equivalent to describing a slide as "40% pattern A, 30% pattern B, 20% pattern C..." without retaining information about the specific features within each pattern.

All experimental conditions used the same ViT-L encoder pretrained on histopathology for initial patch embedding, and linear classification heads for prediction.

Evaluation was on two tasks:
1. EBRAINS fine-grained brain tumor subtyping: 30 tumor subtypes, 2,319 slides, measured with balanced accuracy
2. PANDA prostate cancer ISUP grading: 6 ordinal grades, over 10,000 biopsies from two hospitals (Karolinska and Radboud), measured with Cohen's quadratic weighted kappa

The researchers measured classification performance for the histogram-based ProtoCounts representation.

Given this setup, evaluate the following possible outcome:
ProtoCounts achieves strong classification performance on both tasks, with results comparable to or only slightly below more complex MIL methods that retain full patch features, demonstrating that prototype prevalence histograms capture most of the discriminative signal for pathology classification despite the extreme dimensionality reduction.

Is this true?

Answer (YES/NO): NO